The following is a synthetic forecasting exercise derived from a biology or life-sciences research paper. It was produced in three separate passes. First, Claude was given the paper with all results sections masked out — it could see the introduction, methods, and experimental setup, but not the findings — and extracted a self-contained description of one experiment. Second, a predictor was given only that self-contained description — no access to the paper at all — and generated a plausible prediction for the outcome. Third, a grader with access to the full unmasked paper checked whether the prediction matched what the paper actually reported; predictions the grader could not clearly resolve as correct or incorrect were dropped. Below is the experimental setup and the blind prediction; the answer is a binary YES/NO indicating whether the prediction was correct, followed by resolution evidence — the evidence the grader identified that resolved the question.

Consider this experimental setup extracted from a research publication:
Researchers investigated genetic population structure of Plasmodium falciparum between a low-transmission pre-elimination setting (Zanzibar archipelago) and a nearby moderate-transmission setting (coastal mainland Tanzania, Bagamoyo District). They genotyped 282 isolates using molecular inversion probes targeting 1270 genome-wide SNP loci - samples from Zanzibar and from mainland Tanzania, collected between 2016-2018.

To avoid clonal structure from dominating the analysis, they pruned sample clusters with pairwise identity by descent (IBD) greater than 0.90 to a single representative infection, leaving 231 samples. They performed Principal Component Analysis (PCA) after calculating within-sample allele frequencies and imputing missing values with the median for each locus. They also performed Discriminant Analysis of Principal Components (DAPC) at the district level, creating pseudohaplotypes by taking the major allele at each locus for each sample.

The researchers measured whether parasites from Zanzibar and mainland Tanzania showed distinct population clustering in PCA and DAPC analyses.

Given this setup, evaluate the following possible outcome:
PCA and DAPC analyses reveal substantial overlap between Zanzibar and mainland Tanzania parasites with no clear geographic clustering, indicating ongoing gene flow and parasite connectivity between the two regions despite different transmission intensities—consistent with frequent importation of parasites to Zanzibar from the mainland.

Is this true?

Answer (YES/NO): NO